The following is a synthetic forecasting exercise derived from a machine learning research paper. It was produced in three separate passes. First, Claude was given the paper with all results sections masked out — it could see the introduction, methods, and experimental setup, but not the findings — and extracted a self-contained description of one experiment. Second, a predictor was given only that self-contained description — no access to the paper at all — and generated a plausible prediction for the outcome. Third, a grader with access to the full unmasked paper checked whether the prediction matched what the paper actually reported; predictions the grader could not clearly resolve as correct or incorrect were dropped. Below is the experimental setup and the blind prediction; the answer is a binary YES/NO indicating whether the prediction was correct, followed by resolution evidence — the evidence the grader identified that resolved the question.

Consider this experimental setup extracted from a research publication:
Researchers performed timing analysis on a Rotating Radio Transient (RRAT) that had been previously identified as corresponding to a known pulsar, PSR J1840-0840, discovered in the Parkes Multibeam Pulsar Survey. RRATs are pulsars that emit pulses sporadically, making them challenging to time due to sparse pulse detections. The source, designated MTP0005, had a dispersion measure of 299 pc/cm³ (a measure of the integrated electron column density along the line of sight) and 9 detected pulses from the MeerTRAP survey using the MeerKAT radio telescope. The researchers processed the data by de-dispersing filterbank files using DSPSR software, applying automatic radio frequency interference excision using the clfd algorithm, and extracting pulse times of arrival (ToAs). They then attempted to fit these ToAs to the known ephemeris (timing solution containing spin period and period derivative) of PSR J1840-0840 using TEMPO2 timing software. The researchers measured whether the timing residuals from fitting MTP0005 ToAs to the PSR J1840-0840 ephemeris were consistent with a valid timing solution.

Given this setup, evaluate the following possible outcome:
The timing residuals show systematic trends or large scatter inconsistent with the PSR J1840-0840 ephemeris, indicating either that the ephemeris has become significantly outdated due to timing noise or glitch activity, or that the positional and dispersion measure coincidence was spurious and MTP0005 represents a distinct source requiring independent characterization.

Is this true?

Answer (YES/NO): YES